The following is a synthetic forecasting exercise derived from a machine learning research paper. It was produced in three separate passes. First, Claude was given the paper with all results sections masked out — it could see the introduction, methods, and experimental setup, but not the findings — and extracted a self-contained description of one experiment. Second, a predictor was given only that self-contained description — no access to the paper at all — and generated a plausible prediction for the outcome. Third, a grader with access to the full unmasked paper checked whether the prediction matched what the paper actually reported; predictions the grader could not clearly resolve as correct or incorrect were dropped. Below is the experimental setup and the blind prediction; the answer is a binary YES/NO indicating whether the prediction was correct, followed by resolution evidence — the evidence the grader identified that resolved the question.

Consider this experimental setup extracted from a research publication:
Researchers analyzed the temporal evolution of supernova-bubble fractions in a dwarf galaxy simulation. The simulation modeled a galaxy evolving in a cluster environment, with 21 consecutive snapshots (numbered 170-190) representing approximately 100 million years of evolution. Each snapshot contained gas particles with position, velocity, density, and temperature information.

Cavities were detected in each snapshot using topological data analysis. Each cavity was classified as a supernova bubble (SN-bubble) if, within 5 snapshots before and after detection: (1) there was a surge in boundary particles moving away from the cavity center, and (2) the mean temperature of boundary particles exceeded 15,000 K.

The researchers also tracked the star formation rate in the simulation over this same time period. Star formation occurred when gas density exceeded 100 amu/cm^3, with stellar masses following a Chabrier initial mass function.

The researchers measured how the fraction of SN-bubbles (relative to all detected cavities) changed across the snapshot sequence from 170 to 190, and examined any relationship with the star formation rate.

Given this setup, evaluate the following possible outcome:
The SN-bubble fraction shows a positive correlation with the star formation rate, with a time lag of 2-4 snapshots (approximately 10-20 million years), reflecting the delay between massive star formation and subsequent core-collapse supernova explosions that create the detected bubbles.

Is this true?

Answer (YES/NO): NO